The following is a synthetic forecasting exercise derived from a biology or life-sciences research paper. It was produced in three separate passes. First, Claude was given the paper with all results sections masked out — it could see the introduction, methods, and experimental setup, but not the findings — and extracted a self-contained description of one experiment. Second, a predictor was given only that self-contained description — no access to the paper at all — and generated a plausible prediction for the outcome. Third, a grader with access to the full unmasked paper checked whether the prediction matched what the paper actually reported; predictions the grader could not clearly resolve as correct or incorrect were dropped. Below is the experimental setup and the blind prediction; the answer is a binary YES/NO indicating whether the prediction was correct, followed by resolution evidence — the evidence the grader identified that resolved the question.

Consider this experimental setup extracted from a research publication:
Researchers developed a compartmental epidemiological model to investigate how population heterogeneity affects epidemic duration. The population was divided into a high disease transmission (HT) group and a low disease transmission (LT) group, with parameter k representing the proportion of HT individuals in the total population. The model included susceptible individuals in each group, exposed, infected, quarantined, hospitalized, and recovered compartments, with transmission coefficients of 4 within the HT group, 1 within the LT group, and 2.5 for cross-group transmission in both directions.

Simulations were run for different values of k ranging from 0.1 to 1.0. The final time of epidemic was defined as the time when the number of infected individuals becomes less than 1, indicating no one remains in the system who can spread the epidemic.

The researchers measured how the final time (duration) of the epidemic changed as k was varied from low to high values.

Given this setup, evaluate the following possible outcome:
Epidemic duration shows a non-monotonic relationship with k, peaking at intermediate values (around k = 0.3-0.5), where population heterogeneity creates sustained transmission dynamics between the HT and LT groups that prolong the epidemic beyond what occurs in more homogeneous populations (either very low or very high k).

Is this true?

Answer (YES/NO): NO